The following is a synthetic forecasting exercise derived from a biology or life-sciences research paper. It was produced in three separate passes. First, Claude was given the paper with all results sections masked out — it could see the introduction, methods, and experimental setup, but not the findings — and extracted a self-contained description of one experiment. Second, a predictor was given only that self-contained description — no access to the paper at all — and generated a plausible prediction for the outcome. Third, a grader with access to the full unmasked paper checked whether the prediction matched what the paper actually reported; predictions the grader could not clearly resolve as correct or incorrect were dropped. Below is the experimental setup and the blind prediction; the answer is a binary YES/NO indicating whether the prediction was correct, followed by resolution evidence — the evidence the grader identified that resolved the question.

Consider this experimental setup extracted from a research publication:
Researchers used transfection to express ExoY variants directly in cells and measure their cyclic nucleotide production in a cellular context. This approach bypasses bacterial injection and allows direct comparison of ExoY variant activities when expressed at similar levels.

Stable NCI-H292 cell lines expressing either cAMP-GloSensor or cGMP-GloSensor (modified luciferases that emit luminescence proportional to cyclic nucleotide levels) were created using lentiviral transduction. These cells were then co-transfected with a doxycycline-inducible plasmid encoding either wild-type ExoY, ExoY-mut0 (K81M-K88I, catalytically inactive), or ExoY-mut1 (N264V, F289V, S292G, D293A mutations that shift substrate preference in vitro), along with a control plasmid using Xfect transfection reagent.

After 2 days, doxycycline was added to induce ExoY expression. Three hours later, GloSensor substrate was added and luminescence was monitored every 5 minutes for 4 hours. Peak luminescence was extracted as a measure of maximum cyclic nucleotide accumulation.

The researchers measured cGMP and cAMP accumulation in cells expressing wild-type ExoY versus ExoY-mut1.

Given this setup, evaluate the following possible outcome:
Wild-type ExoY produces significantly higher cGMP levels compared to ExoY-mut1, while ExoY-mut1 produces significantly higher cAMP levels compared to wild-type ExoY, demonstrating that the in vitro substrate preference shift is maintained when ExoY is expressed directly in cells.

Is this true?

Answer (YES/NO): NO